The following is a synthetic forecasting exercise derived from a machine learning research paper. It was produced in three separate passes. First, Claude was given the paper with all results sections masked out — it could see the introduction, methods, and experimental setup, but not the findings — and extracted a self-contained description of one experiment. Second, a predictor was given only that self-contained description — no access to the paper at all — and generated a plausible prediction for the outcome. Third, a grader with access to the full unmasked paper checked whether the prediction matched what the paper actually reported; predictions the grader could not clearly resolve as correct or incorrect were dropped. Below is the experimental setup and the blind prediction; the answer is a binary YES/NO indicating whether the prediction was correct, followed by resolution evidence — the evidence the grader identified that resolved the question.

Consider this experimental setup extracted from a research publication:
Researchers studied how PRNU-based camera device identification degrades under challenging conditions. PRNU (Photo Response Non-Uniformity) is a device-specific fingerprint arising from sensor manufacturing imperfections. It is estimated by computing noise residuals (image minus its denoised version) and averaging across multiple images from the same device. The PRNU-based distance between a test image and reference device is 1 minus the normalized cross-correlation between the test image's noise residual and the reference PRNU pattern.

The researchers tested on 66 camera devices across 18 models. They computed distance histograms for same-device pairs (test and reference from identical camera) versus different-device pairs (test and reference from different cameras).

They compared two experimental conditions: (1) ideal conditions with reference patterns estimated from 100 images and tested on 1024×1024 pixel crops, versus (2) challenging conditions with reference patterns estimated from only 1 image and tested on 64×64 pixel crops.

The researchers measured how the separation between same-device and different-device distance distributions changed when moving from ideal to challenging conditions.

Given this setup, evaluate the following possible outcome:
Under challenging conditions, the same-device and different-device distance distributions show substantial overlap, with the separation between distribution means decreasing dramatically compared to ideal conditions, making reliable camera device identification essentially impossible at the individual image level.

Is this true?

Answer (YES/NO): YES